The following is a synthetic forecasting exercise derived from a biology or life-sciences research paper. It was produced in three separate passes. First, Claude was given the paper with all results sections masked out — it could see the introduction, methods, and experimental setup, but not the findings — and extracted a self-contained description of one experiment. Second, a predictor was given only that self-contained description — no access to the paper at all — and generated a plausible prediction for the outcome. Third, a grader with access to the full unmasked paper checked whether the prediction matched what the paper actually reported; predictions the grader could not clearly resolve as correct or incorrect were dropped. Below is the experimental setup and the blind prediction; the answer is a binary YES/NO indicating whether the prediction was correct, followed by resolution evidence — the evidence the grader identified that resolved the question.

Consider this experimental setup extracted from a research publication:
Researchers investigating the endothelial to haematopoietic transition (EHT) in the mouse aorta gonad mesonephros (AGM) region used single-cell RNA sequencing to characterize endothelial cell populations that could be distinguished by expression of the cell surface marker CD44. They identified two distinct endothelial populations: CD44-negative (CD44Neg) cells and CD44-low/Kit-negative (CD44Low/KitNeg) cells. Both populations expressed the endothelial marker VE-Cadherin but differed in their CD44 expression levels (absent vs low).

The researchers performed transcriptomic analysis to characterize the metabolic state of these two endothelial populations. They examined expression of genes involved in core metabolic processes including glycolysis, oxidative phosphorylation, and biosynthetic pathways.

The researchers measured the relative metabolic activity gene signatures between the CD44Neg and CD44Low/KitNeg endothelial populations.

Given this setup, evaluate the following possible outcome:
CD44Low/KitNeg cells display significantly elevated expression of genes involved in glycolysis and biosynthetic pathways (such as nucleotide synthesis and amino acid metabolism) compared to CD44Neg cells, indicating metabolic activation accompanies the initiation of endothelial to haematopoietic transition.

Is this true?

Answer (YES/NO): NO